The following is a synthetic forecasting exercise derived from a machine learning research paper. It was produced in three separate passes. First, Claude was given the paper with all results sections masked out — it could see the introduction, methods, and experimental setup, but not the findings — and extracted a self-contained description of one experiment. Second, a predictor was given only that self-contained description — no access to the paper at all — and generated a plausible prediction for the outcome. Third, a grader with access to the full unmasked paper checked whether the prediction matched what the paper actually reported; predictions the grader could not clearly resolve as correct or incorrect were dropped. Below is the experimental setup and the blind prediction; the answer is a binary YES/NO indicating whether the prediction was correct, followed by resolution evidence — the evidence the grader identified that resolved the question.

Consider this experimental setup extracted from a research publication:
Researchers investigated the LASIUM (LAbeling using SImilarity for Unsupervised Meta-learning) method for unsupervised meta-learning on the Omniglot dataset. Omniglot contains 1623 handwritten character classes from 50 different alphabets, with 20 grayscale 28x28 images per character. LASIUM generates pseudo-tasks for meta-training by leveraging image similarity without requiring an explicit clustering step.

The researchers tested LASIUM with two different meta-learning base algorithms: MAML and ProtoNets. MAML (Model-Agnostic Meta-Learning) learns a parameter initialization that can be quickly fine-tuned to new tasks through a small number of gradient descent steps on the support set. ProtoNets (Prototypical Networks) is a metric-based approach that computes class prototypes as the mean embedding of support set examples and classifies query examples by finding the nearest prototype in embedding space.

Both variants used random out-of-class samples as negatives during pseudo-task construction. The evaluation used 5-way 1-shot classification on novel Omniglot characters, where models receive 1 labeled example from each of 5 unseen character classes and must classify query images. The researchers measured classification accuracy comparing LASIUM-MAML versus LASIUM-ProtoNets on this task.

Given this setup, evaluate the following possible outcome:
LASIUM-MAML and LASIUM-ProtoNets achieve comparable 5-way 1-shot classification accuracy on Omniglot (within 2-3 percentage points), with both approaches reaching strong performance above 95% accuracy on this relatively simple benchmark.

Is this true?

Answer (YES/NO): NO